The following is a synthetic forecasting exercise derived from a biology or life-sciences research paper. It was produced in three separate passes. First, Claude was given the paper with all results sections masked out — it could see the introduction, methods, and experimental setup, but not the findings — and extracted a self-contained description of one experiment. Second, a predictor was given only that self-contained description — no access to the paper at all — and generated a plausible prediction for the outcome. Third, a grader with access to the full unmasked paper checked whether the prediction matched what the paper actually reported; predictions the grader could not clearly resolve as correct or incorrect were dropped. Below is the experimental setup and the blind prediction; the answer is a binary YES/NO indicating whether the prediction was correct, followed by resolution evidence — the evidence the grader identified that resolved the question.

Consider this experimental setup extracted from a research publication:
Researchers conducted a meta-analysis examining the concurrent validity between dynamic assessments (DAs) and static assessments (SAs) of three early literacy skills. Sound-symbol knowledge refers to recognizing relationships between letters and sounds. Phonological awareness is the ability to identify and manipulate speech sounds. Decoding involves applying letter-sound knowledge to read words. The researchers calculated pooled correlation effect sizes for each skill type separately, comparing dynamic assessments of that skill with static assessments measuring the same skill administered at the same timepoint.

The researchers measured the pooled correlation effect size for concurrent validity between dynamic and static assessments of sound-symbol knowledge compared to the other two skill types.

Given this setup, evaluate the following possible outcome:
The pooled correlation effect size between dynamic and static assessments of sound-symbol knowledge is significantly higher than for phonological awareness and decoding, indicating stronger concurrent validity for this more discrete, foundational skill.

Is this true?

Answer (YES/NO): NO